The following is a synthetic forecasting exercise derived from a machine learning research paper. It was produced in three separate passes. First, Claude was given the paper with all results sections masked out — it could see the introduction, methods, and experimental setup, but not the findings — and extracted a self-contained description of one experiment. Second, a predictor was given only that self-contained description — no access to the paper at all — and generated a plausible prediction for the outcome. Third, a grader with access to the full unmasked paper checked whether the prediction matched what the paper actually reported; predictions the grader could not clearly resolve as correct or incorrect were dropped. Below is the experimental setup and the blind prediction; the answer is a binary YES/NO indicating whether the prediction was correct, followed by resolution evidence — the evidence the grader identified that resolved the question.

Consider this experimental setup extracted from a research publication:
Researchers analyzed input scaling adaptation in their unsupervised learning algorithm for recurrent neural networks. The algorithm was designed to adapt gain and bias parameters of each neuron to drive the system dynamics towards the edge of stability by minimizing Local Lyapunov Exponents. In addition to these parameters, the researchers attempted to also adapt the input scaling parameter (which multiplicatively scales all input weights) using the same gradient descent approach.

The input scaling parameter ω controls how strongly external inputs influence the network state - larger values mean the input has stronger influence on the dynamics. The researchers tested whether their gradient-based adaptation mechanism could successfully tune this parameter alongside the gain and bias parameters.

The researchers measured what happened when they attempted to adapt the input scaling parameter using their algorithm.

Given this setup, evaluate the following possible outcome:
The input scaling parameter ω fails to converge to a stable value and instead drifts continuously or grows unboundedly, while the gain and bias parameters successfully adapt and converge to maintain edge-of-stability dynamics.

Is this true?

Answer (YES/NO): NO